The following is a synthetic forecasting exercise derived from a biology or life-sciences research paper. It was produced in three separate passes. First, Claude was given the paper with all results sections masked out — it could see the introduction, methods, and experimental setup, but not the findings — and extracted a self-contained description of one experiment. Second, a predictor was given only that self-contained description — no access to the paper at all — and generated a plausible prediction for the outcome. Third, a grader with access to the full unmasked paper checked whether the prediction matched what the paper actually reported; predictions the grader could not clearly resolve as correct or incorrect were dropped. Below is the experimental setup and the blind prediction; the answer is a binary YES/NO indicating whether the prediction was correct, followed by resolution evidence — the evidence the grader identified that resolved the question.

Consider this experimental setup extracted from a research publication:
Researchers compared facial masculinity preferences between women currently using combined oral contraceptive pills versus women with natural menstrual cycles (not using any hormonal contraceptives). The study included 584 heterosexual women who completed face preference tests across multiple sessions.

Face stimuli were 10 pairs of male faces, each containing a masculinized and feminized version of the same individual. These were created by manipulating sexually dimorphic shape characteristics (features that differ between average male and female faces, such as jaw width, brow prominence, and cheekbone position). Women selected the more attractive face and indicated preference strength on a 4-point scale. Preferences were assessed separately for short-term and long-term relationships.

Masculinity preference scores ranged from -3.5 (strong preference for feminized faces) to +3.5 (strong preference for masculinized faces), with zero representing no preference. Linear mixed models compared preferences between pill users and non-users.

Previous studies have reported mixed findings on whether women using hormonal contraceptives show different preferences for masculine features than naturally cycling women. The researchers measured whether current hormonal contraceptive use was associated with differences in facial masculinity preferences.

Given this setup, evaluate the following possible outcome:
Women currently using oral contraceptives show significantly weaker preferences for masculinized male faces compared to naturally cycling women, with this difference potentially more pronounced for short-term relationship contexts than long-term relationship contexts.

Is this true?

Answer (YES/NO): NO